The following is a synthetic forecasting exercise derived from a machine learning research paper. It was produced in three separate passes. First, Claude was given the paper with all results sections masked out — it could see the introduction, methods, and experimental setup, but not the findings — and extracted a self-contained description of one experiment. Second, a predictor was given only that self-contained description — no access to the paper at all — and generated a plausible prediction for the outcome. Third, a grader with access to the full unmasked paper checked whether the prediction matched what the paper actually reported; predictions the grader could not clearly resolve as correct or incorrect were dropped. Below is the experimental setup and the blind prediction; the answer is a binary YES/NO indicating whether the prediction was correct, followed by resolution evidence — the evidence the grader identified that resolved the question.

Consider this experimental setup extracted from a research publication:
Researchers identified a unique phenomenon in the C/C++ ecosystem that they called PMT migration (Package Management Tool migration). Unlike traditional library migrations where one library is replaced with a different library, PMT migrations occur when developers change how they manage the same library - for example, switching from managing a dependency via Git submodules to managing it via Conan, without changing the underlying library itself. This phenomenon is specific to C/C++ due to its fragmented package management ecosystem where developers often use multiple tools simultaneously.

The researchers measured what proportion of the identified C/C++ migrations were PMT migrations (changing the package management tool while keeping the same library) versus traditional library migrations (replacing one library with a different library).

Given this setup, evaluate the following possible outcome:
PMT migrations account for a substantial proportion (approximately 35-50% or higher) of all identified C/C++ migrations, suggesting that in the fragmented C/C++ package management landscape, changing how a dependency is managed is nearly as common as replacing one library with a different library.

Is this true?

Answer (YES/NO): NO